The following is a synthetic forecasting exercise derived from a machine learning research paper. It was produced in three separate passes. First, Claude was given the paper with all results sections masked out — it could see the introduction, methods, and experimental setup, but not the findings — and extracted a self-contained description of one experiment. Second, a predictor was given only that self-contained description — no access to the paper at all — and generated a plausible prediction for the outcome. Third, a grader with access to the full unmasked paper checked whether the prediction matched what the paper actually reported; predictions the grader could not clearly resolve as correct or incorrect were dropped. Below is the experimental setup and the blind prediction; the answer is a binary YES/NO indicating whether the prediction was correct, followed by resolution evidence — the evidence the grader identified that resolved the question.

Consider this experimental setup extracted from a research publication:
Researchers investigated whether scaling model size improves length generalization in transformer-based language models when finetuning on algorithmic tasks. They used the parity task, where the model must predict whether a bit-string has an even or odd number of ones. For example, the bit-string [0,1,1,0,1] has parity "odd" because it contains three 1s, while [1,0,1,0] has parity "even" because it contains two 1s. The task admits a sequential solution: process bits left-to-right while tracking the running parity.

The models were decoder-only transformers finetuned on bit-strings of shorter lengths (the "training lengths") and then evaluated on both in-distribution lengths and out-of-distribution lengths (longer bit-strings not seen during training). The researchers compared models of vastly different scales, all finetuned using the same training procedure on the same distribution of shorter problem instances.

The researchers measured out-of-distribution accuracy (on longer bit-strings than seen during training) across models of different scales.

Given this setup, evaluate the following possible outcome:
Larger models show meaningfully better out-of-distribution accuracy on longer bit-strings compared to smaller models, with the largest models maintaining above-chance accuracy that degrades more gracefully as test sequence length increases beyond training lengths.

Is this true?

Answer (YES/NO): NO